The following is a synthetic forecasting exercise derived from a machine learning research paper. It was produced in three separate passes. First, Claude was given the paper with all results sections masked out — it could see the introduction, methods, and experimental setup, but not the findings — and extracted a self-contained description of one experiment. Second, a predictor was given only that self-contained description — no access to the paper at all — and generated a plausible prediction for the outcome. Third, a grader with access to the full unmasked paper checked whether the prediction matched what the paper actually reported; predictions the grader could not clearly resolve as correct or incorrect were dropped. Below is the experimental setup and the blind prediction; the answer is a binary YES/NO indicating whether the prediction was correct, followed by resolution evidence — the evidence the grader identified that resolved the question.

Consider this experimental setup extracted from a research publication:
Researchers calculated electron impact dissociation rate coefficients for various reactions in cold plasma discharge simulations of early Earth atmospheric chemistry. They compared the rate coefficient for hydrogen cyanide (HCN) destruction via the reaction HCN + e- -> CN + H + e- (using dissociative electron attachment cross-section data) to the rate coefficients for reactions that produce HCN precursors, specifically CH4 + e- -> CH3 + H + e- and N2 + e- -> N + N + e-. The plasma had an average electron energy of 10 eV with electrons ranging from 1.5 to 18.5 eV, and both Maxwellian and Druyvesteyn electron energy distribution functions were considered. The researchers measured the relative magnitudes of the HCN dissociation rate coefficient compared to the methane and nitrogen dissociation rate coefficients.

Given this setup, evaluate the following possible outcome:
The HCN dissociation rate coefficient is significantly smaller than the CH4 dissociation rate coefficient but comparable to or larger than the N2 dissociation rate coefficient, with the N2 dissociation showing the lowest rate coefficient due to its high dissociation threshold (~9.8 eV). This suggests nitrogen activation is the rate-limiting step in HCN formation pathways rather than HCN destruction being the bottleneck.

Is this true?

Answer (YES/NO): NO